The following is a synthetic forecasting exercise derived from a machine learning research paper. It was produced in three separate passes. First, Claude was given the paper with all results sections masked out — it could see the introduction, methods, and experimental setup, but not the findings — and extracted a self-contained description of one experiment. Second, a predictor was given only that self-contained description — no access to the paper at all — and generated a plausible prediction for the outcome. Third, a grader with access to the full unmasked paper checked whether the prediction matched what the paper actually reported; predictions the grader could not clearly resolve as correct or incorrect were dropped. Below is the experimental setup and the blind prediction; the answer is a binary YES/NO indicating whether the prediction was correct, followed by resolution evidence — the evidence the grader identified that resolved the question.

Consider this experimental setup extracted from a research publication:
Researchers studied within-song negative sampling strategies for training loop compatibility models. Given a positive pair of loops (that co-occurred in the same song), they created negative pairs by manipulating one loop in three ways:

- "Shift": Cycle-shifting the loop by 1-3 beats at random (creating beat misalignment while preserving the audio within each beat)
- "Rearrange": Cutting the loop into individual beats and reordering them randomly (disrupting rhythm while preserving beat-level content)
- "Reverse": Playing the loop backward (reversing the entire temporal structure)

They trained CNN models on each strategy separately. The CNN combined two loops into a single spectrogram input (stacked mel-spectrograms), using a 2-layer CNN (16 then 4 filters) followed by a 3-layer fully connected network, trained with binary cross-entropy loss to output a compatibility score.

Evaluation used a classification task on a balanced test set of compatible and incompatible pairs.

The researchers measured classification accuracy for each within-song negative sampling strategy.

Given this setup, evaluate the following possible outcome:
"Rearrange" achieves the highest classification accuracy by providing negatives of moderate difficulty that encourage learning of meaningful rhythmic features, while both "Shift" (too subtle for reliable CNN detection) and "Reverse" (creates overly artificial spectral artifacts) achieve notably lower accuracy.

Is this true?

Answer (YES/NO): NO